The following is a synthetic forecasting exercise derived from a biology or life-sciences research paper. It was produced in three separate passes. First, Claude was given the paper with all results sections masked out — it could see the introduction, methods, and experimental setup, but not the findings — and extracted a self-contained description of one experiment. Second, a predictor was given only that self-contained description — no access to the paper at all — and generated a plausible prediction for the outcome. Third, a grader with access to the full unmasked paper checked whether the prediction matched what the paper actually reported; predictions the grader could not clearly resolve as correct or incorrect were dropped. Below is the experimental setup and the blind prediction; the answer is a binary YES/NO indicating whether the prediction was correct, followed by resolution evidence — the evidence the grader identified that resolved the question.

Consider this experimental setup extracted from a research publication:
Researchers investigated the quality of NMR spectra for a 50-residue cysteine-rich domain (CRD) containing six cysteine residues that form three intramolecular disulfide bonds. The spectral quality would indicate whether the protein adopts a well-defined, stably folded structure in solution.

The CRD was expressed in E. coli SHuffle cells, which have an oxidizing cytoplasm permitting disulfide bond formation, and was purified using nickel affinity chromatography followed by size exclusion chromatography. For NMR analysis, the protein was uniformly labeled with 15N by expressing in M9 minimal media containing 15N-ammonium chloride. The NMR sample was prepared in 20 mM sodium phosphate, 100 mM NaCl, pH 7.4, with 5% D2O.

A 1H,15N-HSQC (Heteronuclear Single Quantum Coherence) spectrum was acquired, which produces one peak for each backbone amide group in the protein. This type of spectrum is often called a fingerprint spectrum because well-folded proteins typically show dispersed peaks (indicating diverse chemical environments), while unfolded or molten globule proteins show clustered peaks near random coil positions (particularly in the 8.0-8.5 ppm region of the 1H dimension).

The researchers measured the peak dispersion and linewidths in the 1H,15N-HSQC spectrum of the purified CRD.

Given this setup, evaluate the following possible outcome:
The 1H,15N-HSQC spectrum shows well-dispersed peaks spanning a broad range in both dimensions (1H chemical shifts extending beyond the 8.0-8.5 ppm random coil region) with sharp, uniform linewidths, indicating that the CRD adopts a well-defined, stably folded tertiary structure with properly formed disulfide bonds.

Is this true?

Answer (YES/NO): YES